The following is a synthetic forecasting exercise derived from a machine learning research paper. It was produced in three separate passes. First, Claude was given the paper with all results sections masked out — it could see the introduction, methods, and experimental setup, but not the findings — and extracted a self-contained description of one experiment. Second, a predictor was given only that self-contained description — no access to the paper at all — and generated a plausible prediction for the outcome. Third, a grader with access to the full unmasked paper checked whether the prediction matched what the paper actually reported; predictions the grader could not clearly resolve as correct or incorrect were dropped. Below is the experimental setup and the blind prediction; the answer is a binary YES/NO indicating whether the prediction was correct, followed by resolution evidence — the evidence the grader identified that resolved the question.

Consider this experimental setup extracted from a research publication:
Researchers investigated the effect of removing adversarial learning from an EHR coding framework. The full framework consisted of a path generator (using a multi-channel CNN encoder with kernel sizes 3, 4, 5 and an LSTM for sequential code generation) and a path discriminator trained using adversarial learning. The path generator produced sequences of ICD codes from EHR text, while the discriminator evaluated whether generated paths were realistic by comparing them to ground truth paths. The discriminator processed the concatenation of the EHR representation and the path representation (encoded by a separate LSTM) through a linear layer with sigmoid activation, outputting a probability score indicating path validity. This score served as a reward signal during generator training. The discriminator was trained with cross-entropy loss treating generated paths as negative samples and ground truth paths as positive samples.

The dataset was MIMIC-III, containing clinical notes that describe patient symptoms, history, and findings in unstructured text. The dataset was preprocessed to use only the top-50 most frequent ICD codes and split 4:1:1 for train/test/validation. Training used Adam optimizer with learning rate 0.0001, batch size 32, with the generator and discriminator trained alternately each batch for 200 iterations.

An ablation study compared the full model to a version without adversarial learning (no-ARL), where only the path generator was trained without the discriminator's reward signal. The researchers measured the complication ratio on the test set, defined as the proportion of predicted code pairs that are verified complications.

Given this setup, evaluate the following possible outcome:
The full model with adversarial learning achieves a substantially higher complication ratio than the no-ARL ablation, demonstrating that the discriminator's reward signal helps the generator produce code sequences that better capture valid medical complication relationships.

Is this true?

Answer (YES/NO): NO